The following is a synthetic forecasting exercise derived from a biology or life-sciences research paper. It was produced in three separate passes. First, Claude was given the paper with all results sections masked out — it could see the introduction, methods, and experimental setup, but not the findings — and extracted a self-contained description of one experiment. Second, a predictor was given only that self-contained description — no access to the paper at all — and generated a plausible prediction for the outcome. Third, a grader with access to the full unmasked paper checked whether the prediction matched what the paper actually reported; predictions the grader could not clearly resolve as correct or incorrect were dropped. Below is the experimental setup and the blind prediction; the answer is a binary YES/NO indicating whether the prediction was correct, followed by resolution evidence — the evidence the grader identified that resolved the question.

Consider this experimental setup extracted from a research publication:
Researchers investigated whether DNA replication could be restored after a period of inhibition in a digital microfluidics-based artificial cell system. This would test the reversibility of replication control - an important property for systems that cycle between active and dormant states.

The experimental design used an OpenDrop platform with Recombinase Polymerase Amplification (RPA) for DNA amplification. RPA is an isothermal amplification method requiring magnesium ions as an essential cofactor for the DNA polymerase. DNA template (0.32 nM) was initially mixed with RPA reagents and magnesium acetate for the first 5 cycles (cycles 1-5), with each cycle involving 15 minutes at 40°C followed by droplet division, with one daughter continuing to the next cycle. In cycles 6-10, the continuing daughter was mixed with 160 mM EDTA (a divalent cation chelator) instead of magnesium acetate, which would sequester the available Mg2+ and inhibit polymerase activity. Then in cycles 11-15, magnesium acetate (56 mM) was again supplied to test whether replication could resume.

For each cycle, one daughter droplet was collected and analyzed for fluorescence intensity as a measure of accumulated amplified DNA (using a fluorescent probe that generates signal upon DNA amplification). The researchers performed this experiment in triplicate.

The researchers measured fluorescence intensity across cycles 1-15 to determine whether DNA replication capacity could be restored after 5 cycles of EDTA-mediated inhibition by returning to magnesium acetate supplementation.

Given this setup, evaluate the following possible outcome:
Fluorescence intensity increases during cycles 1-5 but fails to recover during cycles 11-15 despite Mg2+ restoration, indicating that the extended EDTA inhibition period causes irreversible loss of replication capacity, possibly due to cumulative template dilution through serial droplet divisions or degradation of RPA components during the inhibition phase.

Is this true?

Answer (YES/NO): NO